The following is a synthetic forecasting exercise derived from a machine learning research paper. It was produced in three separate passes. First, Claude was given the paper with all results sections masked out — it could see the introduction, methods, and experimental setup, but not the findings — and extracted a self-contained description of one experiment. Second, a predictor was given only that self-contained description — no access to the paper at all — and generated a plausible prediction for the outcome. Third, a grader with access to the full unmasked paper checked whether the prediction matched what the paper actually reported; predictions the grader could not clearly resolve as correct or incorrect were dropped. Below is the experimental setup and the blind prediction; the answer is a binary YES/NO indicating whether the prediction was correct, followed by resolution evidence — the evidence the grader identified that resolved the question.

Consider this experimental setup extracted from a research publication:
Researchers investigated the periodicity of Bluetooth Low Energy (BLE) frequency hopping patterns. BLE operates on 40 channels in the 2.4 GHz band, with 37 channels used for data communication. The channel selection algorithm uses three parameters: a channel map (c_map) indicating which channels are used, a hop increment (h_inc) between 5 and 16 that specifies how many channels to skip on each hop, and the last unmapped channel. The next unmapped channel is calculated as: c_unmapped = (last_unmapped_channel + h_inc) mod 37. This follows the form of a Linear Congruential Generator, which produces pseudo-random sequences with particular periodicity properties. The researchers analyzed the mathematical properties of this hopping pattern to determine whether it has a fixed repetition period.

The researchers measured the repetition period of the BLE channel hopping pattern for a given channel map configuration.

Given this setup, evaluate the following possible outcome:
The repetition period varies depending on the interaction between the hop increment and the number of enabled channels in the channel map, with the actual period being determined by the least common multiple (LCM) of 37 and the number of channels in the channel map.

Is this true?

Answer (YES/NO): NO